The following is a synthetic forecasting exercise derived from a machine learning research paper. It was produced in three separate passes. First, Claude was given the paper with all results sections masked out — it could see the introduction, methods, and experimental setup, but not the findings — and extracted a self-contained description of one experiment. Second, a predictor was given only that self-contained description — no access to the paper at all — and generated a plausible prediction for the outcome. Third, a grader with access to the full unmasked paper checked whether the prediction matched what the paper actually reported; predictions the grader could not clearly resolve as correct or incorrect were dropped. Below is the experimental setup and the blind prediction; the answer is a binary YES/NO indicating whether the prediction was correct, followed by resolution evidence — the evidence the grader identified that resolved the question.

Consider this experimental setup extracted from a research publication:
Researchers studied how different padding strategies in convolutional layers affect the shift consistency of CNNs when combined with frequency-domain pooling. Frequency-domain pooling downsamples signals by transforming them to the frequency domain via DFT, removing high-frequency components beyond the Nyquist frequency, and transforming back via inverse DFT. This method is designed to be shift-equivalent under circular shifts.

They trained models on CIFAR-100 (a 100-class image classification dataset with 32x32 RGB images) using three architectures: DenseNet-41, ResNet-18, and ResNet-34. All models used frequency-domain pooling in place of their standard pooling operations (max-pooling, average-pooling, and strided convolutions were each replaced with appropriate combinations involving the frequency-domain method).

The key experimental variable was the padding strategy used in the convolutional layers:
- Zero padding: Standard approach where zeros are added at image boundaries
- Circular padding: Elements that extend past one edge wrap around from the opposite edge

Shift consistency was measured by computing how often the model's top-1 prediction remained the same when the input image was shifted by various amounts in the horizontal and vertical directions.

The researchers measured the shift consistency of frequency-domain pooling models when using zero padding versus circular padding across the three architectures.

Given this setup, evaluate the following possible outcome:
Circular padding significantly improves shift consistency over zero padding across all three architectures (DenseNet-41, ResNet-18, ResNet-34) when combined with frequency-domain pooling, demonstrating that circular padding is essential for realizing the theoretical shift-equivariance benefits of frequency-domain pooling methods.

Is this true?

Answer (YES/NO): YES